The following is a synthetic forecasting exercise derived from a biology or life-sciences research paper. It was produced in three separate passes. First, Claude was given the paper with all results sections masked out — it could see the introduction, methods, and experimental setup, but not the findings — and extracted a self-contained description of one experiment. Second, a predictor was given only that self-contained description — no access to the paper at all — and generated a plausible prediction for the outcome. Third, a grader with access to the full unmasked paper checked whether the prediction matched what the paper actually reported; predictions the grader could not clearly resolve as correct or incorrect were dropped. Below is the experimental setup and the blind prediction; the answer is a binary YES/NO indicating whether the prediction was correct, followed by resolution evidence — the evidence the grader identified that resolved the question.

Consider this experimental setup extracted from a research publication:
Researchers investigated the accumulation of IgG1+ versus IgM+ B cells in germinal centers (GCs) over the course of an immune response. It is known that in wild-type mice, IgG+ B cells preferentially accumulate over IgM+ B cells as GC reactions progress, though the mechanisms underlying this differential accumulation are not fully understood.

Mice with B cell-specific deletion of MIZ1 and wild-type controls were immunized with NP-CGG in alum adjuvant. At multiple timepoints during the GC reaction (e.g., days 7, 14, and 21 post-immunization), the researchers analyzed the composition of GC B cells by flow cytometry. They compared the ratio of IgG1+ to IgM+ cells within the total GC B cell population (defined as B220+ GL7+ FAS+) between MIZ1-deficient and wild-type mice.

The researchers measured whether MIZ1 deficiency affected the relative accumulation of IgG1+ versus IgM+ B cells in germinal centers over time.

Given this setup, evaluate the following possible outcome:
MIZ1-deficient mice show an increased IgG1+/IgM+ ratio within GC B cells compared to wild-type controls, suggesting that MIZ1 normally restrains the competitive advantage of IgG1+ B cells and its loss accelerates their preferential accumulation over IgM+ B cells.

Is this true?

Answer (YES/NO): NO